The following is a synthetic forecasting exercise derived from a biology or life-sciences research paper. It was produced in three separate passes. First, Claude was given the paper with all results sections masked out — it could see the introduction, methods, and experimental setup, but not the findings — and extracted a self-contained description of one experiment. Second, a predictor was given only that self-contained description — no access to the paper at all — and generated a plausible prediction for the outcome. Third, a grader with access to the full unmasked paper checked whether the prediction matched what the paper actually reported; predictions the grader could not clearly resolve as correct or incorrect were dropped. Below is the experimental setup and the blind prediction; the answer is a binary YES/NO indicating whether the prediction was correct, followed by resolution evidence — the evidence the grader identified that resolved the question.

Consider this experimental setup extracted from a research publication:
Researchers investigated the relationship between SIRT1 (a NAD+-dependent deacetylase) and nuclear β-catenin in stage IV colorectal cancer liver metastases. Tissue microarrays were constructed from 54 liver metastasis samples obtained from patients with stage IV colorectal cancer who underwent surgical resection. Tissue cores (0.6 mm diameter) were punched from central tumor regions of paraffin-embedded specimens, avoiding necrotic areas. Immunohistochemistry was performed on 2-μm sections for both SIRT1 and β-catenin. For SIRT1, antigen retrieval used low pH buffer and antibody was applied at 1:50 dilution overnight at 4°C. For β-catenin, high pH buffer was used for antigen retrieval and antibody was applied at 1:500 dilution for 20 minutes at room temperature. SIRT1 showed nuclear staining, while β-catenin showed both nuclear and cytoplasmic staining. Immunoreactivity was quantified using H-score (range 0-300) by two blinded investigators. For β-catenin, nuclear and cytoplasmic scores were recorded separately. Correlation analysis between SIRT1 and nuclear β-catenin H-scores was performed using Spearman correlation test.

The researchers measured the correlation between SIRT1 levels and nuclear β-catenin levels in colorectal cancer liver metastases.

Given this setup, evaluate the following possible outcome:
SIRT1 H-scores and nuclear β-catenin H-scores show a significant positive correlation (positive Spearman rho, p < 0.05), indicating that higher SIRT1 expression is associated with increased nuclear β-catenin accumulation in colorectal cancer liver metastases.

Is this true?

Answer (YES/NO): NO